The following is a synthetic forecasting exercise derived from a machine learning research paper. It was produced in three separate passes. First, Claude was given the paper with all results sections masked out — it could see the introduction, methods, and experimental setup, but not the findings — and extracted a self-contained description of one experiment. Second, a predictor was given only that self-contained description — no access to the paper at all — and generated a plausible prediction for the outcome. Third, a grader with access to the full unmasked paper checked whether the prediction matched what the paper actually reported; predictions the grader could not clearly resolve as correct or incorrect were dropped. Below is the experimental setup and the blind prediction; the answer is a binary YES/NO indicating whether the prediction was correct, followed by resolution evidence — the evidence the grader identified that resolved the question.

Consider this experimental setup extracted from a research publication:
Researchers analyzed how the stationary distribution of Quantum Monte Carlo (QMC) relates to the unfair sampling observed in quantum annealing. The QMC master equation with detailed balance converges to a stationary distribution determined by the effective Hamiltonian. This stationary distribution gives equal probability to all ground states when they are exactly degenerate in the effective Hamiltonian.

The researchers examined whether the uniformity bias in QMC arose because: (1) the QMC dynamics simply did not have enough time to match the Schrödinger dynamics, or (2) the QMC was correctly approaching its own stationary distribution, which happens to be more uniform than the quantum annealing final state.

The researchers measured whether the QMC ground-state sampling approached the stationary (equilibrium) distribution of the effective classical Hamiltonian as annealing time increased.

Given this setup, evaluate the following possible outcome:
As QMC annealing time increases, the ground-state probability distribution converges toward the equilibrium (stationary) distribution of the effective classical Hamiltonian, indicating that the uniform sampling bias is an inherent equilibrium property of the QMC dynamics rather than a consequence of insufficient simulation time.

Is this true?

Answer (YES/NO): YES